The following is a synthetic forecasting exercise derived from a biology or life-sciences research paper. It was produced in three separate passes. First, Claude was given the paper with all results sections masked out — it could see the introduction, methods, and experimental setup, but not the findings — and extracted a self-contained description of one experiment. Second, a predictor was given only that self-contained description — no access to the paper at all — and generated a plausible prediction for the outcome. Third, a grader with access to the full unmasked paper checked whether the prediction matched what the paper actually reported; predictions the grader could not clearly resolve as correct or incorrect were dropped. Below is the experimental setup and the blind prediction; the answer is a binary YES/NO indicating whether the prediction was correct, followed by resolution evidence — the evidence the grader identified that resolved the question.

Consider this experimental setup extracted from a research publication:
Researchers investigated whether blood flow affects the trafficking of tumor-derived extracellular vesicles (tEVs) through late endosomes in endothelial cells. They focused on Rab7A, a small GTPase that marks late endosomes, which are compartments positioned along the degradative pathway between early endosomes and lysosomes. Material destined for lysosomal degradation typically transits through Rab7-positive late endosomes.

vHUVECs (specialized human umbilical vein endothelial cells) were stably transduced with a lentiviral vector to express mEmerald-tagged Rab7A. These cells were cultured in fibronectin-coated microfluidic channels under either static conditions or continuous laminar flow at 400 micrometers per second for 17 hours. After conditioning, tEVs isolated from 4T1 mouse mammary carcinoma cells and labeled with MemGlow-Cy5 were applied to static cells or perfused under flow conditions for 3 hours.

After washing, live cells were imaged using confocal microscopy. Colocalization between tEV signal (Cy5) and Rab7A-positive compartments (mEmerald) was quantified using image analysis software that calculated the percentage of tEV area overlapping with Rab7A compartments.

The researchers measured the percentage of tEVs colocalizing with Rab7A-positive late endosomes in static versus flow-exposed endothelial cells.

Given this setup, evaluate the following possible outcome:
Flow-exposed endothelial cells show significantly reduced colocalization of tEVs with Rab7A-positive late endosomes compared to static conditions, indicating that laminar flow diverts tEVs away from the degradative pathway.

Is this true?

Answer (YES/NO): NO